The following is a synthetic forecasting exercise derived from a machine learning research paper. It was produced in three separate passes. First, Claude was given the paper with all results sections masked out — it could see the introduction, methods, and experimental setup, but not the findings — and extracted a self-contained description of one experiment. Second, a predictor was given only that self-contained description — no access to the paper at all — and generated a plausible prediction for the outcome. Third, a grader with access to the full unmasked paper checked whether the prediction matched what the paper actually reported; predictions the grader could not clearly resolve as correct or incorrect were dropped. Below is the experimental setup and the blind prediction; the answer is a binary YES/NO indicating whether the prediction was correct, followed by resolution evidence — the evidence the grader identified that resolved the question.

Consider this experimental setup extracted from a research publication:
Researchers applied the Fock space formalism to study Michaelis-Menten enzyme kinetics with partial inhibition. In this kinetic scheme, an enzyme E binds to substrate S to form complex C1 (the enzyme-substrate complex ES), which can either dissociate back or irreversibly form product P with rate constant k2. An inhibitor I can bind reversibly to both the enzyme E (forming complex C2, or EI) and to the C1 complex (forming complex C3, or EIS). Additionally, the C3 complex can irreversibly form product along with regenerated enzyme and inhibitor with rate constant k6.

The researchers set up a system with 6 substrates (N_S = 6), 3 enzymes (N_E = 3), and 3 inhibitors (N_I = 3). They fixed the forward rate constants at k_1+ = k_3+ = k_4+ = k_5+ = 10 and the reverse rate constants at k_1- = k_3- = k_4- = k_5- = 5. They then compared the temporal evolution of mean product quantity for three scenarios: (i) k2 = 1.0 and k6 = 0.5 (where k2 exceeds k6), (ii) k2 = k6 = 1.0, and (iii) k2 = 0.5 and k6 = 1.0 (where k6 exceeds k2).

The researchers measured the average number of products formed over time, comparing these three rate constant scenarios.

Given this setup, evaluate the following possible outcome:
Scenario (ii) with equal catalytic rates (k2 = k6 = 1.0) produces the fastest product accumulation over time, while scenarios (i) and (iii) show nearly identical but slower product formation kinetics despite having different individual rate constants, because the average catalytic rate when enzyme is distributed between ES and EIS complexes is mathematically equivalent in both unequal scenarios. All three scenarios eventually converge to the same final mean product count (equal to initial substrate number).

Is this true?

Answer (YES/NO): NO